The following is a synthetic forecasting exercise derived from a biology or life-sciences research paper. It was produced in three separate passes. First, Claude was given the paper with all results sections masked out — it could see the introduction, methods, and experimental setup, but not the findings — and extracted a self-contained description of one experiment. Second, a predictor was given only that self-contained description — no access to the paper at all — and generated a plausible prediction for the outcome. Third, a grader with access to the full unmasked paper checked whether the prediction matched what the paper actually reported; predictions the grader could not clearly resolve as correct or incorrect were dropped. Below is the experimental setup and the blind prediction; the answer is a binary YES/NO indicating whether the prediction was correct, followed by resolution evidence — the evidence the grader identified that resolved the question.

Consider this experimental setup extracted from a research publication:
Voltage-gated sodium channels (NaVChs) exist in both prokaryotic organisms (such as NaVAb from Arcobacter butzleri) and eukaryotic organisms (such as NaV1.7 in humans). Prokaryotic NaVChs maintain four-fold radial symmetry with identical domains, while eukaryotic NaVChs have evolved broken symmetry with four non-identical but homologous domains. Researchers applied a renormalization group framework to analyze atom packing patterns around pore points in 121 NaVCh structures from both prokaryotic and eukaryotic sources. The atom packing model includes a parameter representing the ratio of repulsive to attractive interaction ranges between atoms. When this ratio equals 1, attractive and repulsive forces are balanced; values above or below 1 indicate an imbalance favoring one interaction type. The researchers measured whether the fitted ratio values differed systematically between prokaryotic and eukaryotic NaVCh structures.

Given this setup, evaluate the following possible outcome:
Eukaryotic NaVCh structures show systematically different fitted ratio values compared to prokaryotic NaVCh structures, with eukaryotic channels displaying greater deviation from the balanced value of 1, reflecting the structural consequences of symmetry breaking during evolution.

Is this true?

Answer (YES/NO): YES